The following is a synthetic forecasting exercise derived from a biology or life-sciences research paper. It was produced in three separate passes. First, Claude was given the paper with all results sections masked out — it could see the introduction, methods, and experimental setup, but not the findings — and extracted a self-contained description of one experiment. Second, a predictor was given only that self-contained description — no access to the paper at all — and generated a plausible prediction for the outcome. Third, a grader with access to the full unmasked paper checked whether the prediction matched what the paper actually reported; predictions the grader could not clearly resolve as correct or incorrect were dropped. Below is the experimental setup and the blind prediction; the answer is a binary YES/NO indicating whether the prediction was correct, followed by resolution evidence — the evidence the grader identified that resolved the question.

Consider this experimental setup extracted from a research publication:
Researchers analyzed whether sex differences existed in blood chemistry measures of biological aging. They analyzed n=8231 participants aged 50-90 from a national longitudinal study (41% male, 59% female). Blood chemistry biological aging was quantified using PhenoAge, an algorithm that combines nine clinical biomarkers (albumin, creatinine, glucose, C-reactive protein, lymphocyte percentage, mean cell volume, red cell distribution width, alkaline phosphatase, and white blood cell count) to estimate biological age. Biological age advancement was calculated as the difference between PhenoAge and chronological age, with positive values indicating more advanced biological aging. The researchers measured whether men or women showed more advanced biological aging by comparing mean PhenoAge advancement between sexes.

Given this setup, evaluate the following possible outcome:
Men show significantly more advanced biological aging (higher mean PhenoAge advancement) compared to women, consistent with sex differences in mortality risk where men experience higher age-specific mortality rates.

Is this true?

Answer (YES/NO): YES